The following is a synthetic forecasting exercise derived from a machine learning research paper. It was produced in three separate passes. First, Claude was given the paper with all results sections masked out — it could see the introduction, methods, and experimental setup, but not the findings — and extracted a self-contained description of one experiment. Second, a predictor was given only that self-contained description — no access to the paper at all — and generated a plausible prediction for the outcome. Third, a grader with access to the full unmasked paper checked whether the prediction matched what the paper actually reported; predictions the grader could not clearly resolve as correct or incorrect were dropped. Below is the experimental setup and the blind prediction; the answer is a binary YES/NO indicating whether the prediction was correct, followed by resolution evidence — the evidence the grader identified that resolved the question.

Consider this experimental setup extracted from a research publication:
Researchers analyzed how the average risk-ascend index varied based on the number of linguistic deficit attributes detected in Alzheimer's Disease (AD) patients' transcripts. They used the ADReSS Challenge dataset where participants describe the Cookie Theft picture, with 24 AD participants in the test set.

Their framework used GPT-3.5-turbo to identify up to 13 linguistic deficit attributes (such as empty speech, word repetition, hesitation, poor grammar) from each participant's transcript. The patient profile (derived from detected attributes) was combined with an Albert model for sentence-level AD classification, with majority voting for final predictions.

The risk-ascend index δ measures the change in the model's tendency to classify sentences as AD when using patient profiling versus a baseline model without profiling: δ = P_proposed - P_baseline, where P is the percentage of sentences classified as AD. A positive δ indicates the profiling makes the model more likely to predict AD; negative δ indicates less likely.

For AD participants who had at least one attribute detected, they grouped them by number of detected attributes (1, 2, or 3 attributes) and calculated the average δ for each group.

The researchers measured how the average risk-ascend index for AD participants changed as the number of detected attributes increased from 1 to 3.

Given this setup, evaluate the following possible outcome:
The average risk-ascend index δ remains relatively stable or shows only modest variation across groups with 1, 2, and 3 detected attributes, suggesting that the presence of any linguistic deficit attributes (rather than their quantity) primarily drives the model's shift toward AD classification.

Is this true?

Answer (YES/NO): NO